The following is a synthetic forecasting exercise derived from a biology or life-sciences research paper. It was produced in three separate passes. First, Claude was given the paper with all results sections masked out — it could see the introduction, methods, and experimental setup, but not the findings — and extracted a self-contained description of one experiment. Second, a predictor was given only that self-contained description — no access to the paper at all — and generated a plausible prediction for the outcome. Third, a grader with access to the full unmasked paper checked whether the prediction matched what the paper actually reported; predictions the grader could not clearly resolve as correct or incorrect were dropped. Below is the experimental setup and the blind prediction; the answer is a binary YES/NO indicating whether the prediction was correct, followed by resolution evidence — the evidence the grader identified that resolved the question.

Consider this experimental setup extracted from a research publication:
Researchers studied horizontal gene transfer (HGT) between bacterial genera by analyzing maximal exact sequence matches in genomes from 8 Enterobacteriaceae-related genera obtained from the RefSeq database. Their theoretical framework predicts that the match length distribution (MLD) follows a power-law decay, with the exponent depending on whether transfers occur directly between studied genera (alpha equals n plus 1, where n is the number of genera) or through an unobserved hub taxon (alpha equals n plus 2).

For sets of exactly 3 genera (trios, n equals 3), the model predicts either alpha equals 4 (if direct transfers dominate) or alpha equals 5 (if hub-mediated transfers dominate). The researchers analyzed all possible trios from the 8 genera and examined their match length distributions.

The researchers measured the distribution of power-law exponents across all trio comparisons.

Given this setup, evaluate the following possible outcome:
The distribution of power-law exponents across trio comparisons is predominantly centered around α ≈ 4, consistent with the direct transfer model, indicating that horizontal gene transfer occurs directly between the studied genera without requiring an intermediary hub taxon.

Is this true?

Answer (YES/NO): NO